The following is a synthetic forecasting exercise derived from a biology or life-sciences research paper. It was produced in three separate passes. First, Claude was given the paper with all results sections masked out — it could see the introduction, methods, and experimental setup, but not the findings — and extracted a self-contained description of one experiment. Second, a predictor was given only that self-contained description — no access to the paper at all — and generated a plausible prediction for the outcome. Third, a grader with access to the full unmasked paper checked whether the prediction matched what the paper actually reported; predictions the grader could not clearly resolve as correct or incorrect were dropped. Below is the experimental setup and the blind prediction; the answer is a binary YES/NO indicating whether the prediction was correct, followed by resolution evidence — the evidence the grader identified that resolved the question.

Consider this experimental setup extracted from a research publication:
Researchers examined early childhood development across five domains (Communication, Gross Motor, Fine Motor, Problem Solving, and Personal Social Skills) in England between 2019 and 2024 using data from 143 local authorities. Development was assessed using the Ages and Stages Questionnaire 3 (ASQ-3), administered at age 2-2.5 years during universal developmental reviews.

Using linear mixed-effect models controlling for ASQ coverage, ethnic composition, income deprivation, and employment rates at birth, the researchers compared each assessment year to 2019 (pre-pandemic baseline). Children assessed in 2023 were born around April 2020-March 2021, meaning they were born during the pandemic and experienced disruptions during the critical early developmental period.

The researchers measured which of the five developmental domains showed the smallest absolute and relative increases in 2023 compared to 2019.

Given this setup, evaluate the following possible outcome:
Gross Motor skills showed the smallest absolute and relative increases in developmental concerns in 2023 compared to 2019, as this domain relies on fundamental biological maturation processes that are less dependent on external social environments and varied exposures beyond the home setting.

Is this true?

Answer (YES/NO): YES